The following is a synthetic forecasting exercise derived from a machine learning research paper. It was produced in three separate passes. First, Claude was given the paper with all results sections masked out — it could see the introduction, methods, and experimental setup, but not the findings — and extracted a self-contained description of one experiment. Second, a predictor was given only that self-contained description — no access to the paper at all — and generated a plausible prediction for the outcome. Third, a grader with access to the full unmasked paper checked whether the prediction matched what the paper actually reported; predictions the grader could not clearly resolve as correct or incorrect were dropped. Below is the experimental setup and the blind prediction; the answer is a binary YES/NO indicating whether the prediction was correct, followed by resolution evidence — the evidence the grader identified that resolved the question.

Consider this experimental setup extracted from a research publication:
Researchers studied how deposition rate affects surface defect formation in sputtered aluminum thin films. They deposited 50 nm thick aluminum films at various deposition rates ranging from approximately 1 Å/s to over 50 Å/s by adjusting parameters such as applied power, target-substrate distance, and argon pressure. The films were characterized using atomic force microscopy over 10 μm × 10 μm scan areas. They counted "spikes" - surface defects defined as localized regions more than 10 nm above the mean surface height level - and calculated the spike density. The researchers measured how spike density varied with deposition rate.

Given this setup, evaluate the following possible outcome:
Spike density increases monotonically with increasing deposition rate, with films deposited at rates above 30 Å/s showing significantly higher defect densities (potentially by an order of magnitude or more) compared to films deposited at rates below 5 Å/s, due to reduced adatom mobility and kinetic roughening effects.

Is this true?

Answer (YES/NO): NO